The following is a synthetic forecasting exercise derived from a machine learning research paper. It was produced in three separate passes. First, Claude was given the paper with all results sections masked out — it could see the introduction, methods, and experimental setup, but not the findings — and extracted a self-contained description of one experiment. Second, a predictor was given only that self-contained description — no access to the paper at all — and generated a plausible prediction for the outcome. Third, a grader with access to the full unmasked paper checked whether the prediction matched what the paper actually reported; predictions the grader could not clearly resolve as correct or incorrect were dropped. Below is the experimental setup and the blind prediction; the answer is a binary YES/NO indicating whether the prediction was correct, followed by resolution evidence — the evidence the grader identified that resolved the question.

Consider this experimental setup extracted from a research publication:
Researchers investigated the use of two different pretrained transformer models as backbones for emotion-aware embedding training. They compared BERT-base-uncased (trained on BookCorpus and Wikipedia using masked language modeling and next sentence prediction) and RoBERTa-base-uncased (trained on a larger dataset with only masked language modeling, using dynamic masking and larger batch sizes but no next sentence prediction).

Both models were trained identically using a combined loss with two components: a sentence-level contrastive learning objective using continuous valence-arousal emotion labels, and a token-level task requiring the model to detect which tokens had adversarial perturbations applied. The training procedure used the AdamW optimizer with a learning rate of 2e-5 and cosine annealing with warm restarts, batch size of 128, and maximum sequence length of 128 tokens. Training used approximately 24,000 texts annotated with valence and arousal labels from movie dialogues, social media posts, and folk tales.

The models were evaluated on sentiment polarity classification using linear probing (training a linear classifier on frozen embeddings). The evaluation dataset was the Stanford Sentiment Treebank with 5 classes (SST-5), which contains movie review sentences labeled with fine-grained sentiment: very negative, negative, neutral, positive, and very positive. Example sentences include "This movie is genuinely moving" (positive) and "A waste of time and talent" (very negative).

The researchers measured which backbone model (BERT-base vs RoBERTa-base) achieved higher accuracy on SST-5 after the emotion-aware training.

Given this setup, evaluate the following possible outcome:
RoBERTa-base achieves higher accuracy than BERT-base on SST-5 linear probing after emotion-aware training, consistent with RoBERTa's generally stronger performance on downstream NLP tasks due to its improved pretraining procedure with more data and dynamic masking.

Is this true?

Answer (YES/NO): YES